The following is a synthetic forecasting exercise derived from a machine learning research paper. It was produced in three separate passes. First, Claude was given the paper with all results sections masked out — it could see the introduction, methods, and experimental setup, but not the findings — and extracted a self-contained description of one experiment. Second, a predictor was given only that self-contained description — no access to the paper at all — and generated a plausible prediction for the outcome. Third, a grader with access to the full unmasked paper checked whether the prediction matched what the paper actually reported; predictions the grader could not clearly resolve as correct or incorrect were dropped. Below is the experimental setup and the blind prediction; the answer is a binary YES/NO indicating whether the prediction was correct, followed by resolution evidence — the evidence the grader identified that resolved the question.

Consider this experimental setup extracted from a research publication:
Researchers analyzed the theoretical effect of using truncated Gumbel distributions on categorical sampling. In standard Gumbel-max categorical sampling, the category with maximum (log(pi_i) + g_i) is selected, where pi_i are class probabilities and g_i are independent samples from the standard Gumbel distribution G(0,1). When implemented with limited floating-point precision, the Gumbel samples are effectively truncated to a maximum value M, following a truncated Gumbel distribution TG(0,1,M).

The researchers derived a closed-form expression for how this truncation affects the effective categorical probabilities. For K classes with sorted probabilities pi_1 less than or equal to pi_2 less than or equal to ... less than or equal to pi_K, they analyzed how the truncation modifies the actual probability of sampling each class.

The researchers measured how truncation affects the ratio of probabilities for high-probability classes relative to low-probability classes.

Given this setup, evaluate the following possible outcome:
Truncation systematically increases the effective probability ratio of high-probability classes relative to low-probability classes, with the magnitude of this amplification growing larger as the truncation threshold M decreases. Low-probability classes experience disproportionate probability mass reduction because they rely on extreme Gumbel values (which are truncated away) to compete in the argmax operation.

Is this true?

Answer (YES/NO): YES